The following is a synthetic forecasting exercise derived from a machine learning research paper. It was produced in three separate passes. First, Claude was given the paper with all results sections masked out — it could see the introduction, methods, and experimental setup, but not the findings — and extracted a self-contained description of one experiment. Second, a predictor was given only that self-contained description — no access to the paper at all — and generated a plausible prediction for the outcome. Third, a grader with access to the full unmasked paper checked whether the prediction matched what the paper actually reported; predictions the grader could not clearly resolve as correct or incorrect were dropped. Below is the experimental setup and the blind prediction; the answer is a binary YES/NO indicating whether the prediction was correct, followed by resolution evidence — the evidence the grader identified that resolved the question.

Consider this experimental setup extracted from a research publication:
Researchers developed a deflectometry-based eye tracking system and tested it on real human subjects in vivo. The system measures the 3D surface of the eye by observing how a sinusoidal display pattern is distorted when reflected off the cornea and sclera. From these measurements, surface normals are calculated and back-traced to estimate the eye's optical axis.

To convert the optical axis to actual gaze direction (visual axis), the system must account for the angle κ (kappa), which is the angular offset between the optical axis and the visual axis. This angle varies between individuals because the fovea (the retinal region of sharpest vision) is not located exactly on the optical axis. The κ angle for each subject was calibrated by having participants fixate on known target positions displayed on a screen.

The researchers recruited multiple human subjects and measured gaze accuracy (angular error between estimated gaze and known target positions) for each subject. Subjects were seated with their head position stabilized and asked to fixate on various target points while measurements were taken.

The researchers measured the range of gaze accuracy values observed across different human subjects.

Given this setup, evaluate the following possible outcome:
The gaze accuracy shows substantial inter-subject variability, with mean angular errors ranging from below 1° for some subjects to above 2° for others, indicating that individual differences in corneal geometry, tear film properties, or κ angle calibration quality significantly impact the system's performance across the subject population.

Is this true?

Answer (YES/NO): NO